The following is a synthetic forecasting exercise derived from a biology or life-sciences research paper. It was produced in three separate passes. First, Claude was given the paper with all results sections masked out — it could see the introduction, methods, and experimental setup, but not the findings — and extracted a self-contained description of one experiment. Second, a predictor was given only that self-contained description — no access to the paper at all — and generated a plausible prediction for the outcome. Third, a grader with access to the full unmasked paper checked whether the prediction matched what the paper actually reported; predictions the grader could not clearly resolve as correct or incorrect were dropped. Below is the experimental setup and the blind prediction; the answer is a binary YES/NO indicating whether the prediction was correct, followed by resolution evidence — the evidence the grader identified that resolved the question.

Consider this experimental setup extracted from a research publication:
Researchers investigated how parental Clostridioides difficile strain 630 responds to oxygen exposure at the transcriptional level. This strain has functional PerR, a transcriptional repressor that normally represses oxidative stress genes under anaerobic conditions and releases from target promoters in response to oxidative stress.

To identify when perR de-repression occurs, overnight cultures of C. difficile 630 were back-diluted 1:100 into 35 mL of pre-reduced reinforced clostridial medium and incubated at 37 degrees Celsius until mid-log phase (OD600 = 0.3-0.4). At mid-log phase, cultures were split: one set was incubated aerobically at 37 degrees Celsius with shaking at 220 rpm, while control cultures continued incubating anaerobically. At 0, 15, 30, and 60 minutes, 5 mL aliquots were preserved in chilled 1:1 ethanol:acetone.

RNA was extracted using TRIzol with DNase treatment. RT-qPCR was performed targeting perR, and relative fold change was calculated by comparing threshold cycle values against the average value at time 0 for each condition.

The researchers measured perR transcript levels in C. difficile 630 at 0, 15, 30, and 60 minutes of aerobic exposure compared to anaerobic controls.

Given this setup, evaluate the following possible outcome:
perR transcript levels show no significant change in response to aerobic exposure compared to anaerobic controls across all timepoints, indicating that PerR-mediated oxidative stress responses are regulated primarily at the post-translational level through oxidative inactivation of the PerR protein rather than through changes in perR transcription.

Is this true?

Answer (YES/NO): NO